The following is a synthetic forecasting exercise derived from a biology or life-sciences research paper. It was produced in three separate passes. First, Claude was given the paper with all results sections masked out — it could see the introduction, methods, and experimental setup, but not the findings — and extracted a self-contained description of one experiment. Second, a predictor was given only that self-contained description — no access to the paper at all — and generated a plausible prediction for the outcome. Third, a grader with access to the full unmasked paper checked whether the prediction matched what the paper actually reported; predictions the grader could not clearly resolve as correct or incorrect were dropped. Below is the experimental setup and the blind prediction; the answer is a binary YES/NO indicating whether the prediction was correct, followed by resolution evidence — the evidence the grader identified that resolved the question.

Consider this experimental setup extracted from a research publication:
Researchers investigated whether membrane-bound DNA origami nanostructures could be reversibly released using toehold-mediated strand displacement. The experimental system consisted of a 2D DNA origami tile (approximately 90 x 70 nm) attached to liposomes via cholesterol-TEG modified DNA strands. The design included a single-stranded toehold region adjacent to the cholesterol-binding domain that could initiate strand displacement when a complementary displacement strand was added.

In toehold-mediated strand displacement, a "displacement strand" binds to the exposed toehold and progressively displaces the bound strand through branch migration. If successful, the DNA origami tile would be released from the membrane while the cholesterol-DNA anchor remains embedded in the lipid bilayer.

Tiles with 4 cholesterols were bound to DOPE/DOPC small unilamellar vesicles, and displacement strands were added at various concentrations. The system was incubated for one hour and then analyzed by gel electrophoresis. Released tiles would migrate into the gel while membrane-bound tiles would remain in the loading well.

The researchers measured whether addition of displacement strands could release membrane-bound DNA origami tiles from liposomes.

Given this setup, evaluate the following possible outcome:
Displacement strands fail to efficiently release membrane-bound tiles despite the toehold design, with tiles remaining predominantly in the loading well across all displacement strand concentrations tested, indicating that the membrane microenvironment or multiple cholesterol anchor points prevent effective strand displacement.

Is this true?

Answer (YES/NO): NO